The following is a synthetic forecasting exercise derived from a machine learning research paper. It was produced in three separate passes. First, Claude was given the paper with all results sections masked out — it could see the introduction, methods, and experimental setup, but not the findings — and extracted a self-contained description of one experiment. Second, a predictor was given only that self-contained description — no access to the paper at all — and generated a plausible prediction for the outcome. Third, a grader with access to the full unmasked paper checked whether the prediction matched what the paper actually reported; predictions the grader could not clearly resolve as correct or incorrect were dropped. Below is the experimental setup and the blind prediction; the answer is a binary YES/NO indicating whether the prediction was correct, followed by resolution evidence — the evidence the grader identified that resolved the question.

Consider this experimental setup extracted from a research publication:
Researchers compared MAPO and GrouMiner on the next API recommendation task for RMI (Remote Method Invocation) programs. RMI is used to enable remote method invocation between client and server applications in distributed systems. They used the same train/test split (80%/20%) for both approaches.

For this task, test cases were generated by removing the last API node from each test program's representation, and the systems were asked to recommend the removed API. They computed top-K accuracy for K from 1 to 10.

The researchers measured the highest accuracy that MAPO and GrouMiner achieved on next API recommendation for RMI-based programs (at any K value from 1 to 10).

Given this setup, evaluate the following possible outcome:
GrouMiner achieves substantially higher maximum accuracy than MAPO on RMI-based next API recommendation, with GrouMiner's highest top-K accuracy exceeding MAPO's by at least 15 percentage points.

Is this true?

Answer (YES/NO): NO